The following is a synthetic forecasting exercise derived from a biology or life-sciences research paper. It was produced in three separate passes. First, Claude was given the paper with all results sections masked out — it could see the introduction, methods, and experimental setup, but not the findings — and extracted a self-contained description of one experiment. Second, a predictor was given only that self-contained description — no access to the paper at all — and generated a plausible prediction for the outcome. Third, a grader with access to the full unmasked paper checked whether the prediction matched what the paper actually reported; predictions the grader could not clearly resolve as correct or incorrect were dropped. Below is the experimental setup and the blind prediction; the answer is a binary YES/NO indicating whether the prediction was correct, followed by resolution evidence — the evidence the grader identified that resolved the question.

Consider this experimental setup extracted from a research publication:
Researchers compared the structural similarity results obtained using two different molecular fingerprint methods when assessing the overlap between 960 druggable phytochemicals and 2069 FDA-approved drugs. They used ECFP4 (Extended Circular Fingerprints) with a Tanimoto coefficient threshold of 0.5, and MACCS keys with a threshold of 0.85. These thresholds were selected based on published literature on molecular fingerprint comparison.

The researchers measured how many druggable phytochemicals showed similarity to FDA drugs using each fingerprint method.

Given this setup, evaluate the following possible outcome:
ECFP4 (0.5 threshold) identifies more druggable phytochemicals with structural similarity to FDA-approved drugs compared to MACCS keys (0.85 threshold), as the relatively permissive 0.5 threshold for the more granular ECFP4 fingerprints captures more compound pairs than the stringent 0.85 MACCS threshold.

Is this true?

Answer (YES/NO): NO